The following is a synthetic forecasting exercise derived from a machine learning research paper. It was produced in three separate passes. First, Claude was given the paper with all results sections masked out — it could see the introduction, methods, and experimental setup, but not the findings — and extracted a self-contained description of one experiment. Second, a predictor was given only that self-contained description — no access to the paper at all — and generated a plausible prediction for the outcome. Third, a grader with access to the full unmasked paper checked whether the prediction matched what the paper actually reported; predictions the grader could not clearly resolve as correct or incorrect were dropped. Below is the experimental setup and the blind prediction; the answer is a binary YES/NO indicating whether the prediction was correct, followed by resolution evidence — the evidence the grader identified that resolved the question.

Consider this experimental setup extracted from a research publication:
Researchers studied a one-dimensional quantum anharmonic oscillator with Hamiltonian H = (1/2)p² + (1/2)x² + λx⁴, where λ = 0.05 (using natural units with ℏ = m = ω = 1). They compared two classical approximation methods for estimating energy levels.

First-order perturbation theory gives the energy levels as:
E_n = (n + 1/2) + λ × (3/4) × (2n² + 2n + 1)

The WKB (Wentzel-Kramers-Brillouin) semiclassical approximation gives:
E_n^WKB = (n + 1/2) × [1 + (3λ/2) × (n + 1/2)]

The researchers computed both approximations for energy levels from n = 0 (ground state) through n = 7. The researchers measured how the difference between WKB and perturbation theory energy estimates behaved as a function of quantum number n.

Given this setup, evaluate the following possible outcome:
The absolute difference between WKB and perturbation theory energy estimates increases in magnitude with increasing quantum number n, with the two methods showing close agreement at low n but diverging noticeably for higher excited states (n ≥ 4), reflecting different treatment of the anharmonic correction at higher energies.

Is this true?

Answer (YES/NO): NO